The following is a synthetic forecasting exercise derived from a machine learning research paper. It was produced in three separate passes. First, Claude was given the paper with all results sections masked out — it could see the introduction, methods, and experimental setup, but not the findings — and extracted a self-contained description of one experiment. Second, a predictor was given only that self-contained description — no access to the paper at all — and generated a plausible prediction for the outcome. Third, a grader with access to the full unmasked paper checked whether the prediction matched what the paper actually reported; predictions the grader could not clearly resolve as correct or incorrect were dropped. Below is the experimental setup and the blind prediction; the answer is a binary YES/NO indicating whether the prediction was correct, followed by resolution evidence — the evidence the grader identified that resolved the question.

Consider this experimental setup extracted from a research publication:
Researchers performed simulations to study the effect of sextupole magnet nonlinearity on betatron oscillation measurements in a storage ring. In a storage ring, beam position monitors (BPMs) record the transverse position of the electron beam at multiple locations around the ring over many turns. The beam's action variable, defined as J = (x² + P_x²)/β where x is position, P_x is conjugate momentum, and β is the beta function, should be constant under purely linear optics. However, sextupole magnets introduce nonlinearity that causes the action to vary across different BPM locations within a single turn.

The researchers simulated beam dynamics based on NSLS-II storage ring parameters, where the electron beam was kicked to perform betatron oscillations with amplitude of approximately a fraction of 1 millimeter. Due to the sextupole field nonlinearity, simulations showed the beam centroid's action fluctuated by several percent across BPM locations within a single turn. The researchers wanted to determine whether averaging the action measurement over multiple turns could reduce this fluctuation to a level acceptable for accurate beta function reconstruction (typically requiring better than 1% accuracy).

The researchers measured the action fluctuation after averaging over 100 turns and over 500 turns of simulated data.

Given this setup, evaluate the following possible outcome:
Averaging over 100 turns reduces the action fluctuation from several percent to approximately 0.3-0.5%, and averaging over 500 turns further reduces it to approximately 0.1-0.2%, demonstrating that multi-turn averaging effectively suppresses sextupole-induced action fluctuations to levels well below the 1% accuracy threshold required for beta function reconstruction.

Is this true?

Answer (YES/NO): NO